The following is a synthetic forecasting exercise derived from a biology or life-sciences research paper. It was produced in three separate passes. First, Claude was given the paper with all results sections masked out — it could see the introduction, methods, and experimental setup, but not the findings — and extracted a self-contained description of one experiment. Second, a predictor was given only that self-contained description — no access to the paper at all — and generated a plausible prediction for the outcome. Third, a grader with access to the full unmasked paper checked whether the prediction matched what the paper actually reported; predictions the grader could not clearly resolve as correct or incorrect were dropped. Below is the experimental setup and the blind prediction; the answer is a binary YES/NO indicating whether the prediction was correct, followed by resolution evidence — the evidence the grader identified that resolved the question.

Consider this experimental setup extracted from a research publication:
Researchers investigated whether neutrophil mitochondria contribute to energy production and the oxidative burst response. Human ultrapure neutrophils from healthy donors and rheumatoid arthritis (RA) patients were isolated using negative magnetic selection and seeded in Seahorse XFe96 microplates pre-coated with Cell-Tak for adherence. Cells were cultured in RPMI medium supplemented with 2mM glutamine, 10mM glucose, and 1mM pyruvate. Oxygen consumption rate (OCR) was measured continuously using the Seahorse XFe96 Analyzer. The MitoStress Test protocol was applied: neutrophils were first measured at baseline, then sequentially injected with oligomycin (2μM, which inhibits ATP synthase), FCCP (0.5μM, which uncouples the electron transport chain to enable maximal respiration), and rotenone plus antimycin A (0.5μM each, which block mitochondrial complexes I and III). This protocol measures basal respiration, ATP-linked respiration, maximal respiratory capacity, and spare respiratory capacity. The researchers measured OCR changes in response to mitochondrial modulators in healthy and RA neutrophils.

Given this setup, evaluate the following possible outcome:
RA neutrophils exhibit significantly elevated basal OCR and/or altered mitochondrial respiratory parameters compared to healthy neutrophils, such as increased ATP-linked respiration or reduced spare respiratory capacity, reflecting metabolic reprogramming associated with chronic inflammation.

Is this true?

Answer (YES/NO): NO